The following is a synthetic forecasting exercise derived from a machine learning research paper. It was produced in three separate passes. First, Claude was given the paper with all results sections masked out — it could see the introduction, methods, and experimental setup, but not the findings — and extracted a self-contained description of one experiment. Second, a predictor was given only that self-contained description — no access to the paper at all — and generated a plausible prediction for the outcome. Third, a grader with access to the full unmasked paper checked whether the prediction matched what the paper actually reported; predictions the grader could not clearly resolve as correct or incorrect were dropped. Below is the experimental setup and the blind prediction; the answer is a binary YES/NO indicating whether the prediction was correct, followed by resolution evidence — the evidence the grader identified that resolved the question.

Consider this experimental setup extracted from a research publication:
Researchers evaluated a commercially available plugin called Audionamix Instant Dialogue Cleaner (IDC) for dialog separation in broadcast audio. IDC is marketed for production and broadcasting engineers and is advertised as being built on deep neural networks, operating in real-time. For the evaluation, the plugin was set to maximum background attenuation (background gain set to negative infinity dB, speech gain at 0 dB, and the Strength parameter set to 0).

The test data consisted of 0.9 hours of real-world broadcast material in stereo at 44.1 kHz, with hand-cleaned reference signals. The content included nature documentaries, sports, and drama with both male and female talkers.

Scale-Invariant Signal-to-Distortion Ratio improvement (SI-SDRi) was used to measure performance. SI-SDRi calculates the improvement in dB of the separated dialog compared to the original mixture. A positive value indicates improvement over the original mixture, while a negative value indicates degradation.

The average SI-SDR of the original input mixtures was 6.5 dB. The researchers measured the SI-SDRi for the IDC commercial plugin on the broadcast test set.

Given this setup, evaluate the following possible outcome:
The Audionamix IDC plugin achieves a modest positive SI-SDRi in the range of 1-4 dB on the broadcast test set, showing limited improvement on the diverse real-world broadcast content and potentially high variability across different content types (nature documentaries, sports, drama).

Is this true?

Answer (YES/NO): NO